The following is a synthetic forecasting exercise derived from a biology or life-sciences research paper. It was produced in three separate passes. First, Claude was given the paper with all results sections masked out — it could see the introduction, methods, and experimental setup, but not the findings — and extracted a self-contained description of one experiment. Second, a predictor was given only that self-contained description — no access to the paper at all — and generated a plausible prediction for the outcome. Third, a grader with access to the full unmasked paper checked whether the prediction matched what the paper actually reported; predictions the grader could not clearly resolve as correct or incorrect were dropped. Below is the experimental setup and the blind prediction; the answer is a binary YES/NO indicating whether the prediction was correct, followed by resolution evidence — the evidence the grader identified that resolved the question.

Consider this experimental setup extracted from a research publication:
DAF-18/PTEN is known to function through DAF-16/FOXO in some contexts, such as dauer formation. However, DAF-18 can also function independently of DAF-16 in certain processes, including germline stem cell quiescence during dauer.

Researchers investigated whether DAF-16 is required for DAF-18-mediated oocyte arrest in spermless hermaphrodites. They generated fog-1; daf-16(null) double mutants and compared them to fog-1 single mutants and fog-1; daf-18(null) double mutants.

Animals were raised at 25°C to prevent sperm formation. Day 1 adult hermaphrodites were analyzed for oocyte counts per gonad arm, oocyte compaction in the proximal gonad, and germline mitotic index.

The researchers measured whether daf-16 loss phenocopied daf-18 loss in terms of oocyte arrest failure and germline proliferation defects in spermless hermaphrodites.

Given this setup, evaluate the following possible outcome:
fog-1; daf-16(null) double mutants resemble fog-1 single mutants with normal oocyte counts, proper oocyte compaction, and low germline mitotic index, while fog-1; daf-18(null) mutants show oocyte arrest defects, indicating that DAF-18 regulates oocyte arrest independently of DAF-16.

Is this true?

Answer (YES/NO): YES